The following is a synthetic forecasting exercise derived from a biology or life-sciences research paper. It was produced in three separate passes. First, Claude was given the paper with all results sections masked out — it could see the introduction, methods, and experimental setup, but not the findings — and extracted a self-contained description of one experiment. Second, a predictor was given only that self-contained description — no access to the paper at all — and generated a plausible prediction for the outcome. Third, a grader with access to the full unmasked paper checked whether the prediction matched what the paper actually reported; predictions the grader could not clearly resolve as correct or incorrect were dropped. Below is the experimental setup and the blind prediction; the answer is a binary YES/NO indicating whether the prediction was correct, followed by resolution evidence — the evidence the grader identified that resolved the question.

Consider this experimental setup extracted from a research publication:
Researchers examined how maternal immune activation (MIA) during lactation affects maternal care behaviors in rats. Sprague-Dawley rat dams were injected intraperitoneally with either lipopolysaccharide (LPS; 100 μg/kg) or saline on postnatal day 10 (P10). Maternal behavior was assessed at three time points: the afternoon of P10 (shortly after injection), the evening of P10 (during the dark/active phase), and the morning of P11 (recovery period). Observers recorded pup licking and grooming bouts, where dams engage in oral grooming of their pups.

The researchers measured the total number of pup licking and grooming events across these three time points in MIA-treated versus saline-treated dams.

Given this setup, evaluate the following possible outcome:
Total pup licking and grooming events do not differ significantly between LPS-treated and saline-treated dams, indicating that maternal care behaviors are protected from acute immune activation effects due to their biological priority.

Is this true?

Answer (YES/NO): NO